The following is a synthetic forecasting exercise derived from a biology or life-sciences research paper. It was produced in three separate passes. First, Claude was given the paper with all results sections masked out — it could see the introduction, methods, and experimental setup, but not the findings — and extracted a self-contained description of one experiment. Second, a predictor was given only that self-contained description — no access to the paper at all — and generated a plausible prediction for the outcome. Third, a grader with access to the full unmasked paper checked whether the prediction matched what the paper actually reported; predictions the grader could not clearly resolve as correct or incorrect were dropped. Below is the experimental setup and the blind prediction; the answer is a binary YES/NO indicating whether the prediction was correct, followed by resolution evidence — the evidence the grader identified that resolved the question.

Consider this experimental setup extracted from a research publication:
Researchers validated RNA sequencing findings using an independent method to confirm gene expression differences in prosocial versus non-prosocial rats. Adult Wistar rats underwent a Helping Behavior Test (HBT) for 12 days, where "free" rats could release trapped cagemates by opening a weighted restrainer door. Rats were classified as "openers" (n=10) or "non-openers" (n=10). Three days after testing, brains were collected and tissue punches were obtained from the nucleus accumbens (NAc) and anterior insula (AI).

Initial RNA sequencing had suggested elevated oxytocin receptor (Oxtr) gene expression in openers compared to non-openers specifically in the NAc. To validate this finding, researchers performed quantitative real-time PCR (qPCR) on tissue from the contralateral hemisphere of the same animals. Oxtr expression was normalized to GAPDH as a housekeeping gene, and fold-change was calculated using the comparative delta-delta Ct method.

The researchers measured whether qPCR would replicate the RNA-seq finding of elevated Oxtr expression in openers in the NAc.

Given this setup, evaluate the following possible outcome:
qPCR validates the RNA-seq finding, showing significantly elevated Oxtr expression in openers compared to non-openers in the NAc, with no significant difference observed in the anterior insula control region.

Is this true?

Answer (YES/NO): YES